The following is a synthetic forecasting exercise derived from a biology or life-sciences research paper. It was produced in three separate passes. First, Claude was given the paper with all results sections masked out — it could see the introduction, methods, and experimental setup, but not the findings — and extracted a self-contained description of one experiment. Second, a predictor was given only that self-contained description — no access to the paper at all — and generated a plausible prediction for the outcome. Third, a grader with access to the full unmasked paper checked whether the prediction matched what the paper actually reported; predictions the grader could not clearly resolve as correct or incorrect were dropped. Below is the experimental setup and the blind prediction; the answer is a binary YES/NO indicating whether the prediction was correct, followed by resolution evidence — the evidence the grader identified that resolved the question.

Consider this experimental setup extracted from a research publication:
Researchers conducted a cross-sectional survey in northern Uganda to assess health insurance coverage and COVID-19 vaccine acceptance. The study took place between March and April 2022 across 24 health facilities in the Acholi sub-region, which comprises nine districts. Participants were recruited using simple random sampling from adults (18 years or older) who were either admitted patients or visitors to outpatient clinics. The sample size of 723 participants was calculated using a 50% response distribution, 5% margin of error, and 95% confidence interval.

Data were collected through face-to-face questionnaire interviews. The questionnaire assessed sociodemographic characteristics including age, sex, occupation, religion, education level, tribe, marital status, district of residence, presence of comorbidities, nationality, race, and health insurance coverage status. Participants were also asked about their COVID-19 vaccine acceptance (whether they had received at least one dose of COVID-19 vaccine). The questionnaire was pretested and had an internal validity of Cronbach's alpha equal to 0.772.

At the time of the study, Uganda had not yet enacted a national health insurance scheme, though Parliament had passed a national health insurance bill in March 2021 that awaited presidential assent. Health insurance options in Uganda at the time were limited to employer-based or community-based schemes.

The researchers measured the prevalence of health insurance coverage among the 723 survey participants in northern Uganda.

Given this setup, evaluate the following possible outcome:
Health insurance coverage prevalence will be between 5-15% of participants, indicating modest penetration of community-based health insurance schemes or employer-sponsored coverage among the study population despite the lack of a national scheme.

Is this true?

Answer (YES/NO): YES